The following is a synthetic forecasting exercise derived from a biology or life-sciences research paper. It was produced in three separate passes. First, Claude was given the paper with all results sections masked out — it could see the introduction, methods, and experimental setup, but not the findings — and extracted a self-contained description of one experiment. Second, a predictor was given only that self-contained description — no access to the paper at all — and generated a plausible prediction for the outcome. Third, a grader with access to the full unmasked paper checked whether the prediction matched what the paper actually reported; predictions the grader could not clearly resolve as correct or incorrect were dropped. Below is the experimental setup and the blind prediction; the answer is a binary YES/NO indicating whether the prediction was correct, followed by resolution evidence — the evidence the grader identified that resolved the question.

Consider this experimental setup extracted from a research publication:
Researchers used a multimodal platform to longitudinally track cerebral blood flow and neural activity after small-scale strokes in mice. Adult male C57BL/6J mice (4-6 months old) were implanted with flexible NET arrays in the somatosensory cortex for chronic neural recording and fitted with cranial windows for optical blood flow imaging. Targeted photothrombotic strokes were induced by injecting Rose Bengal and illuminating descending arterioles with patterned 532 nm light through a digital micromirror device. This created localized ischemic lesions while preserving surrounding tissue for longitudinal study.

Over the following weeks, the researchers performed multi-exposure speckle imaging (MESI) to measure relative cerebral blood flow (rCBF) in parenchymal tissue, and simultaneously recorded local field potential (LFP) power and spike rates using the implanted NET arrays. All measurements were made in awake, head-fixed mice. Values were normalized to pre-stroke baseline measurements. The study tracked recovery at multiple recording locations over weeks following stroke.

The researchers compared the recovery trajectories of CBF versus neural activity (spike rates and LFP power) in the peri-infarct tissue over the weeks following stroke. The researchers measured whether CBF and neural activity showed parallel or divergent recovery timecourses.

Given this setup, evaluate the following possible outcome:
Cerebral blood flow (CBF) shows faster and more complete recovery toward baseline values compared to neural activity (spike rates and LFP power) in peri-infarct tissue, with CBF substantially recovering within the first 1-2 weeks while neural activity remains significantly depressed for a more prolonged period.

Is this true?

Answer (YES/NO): YES